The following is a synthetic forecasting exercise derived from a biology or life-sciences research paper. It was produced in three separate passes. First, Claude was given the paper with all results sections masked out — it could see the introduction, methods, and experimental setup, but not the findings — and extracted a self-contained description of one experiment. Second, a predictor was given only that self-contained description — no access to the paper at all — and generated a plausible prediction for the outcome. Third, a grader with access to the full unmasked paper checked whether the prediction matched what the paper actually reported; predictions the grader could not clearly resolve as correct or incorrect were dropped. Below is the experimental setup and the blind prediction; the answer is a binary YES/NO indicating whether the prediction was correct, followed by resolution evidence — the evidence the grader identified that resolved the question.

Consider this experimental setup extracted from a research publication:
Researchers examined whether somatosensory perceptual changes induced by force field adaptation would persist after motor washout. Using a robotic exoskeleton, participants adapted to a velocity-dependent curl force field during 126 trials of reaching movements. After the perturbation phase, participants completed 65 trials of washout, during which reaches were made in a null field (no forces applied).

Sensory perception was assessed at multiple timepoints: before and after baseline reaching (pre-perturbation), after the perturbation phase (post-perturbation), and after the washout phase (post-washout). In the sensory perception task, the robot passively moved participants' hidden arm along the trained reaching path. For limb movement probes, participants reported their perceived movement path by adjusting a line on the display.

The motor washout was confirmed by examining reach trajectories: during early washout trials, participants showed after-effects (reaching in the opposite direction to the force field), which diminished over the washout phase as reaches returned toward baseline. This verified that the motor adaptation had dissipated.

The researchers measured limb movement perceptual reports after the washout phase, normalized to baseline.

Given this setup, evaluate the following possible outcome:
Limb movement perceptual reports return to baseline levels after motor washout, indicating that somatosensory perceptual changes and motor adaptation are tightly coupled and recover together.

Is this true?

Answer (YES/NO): NO